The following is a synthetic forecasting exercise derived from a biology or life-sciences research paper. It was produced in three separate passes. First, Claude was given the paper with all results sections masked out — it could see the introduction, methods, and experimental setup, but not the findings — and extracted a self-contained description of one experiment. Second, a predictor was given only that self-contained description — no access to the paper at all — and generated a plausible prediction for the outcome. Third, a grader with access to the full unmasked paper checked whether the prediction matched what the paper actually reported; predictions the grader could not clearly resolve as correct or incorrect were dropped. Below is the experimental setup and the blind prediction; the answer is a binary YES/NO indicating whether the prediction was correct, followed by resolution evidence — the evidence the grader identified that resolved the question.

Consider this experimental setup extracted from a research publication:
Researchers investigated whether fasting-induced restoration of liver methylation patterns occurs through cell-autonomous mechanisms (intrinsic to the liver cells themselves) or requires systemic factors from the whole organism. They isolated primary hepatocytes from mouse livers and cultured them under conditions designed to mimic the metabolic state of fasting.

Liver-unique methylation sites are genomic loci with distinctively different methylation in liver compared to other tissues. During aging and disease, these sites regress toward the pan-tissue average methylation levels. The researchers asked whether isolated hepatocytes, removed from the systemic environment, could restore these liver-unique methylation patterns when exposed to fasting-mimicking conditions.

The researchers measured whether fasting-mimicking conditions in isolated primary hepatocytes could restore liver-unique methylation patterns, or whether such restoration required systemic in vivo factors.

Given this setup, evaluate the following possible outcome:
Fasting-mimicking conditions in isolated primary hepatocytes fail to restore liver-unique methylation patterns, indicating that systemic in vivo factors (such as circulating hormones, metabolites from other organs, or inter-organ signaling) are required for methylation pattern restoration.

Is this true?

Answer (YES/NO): NO